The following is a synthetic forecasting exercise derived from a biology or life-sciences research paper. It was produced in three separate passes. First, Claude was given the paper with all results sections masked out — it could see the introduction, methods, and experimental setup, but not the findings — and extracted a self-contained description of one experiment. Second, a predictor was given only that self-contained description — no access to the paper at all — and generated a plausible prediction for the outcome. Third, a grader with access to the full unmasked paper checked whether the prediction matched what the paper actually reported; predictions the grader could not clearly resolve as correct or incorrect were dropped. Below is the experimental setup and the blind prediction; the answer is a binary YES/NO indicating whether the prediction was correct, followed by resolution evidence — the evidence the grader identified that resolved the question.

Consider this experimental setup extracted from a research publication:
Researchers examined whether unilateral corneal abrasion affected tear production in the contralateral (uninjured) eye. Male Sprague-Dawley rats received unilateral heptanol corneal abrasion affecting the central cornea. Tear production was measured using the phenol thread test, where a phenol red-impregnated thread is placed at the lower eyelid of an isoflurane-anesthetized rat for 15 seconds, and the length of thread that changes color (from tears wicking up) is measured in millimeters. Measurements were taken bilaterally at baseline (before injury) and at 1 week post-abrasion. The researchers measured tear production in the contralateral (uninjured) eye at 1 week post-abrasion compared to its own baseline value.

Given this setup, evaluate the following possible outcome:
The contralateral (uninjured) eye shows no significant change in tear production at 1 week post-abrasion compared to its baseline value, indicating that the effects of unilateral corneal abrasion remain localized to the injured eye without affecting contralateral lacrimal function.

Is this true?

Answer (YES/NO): YES